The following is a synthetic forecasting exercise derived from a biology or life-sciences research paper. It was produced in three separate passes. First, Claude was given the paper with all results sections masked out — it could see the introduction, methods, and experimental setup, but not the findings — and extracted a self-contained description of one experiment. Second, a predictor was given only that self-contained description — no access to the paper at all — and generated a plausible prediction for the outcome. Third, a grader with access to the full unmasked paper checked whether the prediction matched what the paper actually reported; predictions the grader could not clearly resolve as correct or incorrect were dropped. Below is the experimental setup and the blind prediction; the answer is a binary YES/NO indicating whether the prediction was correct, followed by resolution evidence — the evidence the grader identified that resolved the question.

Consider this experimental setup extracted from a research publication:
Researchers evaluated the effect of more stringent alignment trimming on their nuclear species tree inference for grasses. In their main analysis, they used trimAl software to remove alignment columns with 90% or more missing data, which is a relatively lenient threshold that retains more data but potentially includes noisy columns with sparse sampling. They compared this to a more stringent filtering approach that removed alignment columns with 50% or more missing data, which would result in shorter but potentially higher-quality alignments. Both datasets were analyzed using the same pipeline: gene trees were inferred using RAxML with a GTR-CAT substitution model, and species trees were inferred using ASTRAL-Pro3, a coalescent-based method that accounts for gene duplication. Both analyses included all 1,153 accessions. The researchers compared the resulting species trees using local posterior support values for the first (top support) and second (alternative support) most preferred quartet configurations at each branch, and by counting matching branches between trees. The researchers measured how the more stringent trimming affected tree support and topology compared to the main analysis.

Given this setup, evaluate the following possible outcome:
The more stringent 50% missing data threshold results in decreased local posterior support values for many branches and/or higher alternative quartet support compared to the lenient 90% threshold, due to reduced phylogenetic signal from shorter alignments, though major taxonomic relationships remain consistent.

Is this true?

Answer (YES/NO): NO